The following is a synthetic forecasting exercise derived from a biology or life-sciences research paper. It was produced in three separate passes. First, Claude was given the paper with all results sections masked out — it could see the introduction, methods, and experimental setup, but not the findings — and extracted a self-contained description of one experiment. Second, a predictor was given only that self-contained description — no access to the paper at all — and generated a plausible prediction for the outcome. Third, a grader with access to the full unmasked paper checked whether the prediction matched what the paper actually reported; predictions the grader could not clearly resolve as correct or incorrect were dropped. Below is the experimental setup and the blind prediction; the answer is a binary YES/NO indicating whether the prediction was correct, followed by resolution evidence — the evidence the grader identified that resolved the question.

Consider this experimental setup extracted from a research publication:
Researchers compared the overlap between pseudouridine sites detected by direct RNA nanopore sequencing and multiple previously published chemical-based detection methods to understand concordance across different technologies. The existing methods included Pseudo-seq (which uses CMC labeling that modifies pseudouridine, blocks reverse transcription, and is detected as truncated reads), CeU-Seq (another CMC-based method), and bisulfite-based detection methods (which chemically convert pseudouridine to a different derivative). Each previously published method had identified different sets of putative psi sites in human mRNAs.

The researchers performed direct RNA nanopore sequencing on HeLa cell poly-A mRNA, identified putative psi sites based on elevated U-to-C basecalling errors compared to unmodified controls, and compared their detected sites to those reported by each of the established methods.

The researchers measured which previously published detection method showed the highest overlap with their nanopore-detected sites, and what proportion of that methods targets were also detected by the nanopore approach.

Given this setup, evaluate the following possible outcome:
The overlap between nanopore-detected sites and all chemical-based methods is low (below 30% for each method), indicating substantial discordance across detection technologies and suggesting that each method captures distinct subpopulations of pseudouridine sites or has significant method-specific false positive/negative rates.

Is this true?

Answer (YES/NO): NO